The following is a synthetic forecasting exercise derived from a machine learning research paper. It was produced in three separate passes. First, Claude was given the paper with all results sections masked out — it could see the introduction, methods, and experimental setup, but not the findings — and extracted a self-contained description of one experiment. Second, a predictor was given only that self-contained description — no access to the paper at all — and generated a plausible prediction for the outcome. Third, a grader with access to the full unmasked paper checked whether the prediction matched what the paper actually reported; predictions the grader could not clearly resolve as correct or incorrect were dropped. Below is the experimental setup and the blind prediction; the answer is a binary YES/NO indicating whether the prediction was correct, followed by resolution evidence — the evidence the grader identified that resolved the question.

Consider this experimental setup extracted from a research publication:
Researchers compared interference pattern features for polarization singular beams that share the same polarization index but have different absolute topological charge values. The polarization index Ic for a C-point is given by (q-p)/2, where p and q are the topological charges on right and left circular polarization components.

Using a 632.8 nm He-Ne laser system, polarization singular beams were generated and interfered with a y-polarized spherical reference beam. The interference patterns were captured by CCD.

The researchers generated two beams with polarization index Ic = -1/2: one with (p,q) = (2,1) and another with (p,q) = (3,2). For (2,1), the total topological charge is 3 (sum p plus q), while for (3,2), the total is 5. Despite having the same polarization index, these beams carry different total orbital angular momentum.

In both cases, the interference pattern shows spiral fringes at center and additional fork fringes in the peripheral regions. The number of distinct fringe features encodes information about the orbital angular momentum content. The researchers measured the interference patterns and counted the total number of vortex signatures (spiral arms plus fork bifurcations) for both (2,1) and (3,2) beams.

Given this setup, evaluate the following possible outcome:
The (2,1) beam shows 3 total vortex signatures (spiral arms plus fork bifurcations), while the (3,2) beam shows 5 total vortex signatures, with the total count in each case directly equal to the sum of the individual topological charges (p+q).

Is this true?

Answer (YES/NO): NO